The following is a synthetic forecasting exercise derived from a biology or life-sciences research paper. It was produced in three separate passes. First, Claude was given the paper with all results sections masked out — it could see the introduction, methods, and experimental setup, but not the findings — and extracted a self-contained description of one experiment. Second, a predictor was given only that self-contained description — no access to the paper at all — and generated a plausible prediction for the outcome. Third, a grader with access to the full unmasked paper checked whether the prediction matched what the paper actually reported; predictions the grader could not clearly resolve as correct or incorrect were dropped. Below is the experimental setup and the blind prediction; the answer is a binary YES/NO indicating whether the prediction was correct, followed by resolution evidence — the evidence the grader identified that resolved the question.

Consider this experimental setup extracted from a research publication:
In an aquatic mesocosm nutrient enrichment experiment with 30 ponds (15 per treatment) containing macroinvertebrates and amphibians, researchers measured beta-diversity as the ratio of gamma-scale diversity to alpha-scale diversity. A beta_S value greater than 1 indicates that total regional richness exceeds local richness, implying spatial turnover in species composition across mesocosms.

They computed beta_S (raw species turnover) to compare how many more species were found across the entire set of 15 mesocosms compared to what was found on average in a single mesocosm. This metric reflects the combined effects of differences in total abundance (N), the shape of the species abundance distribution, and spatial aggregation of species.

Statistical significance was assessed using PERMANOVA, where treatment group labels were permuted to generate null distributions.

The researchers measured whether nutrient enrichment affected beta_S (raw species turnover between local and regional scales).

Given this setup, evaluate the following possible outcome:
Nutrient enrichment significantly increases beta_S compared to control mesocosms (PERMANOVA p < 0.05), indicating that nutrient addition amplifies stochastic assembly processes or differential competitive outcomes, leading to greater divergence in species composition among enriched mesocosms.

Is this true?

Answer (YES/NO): YES